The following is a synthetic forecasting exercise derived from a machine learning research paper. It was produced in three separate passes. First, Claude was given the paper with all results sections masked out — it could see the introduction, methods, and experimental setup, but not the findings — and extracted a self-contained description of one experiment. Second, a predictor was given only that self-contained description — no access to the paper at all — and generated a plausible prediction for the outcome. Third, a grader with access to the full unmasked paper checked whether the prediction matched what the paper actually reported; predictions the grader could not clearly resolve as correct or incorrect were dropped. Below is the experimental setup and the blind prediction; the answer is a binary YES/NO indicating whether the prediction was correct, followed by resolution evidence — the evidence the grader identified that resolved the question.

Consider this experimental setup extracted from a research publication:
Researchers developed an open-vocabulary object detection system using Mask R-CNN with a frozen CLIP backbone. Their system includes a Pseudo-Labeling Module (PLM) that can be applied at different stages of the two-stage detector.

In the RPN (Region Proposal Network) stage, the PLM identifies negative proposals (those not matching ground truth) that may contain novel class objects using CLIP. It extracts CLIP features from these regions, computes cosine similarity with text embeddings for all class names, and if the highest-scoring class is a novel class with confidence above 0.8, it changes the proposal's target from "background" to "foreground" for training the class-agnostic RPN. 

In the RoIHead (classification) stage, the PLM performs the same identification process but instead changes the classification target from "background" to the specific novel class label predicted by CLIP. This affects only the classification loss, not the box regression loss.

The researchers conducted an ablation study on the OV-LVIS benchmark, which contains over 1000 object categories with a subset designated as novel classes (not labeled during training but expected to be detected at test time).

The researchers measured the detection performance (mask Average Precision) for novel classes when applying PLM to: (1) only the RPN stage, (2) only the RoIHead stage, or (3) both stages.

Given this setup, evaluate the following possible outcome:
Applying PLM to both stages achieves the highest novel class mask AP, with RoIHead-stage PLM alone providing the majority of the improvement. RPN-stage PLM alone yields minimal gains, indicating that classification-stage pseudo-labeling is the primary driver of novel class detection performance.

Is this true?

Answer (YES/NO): NO